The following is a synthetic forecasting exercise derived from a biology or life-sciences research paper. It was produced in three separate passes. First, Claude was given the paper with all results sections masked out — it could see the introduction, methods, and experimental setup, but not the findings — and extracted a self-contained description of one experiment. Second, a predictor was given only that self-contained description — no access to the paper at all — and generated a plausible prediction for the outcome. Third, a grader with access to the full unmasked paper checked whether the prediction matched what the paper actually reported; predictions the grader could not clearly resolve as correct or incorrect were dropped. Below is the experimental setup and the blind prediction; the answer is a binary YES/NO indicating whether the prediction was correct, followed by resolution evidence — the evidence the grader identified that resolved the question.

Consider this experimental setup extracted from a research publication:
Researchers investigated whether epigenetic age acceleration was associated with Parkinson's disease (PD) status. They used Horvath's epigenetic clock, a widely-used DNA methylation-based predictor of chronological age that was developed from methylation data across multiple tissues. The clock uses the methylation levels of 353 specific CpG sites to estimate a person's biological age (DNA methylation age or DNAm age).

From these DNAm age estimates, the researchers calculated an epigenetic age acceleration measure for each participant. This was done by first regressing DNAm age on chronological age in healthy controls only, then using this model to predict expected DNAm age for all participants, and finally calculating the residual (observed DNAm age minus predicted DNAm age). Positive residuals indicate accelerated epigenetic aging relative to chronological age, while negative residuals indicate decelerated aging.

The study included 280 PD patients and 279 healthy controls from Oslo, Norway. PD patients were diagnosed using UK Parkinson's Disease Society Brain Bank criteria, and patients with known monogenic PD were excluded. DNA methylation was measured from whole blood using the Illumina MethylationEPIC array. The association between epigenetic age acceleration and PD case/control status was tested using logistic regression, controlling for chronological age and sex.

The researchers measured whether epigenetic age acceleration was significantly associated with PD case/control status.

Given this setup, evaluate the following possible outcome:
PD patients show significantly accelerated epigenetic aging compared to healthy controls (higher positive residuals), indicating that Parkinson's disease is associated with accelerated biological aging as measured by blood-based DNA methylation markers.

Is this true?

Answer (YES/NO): NO